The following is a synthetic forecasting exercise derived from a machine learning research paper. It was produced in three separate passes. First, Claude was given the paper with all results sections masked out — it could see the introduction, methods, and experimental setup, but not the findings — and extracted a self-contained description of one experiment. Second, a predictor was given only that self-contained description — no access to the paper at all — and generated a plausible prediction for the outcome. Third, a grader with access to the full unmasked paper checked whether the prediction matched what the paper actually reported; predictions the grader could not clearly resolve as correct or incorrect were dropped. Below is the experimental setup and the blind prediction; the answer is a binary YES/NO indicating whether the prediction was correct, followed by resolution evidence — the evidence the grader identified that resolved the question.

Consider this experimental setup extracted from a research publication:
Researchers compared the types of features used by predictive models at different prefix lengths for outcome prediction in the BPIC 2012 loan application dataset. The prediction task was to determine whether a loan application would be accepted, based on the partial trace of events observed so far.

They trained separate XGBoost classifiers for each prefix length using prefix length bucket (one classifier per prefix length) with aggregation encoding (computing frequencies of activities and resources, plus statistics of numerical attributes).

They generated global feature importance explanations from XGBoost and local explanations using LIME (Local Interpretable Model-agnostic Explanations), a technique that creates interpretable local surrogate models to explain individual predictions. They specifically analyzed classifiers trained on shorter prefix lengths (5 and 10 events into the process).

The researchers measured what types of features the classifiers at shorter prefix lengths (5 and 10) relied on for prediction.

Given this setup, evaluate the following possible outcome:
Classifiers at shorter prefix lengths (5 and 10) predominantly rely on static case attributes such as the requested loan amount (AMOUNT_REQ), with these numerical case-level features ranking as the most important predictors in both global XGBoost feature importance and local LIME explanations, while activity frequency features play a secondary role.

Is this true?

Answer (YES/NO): NO